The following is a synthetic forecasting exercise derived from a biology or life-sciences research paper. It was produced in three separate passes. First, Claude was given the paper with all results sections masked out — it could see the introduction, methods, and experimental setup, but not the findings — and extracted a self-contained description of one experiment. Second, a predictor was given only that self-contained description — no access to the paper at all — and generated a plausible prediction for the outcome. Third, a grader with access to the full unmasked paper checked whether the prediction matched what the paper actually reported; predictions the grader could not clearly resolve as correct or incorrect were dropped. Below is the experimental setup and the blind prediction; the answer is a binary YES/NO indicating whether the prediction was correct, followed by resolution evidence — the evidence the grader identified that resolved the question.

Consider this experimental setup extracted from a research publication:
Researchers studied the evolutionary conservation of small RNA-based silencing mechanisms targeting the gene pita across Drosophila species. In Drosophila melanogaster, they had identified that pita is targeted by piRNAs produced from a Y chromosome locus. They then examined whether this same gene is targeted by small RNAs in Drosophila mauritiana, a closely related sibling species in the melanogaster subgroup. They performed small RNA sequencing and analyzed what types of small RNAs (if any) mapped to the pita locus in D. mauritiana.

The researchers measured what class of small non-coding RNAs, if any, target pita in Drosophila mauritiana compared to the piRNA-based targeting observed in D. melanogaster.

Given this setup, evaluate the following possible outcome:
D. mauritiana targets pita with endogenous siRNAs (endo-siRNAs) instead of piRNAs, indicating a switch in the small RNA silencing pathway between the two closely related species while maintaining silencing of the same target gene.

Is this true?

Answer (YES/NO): YES